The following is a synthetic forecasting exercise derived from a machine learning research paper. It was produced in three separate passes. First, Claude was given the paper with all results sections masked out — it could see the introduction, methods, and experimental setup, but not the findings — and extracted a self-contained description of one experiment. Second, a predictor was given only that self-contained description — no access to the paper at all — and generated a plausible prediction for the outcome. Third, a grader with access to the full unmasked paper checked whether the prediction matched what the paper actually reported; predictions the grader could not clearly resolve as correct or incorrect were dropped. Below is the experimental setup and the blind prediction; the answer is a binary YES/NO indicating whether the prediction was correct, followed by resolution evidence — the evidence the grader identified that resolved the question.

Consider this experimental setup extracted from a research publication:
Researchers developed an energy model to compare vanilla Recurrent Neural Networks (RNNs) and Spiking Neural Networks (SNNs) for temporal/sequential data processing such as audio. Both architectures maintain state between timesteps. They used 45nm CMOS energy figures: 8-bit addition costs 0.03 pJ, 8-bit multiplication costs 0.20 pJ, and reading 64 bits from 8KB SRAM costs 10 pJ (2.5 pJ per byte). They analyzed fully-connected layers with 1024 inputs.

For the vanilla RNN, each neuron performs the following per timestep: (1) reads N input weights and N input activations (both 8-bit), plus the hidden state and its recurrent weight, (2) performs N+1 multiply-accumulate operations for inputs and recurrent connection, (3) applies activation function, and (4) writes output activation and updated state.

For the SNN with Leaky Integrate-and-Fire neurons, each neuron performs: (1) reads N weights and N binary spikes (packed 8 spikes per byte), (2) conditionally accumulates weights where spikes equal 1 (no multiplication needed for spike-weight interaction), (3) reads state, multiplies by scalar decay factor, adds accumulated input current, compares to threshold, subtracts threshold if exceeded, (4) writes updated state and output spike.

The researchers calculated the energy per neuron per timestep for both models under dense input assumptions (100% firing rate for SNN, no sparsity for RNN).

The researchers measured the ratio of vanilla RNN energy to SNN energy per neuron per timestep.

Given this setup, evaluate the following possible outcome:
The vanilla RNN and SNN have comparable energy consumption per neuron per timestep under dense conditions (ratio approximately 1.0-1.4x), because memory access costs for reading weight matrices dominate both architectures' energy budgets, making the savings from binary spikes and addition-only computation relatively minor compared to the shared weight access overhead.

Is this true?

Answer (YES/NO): NO